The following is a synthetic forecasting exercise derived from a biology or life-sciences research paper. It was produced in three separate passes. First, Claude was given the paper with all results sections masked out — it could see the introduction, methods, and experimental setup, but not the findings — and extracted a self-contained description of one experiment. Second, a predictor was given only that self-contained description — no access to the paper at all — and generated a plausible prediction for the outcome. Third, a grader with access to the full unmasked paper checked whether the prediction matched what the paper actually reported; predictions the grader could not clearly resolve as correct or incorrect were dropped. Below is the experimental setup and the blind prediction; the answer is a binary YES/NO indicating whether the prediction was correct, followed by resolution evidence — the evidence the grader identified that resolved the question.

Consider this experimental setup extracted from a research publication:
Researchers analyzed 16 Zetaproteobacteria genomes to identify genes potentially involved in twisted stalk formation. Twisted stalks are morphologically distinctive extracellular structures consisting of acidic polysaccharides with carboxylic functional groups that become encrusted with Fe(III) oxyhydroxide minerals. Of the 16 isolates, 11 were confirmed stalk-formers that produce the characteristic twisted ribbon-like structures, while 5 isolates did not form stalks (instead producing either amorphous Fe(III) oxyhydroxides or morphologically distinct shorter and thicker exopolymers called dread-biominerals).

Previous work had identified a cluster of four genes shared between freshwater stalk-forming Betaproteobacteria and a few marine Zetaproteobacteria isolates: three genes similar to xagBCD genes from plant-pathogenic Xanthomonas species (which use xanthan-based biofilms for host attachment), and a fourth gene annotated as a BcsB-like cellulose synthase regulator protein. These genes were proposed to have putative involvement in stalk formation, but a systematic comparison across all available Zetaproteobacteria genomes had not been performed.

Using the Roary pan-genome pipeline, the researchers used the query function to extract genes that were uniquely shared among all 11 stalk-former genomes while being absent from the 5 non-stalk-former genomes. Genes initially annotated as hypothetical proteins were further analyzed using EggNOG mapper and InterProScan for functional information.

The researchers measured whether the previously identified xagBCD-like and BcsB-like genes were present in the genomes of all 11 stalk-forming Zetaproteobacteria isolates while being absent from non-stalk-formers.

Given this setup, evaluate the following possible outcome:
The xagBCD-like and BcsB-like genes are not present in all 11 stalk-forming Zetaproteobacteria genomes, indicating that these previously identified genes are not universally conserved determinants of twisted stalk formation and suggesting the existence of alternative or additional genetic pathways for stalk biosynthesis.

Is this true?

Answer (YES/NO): NO